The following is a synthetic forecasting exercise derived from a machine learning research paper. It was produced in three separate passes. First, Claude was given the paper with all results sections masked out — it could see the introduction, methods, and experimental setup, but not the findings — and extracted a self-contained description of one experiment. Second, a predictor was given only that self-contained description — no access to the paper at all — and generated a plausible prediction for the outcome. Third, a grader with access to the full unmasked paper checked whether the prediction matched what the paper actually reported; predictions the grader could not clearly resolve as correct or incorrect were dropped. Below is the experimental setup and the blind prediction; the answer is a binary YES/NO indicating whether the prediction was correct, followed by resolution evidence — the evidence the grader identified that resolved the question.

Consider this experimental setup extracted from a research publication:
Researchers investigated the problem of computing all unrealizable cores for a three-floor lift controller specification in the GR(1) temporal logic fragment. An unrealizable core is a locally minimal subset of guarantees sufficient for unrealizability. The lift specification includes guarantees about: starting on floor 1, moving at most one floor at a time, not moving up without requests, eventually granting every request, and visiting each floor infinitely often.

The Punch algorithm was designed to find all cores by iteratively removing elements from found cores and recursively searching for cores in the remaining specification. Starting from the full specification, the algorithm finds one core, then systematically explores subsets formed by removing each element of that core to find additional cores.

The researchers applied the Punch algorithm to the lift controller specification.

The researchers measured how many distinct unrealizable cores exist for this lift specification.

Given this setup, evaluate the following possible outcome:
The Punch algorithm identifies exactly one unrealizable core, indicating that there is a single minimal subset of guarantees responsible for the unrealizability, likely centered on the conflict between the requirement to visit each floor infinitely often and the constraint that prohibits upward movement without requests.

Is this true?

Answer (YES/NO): NO